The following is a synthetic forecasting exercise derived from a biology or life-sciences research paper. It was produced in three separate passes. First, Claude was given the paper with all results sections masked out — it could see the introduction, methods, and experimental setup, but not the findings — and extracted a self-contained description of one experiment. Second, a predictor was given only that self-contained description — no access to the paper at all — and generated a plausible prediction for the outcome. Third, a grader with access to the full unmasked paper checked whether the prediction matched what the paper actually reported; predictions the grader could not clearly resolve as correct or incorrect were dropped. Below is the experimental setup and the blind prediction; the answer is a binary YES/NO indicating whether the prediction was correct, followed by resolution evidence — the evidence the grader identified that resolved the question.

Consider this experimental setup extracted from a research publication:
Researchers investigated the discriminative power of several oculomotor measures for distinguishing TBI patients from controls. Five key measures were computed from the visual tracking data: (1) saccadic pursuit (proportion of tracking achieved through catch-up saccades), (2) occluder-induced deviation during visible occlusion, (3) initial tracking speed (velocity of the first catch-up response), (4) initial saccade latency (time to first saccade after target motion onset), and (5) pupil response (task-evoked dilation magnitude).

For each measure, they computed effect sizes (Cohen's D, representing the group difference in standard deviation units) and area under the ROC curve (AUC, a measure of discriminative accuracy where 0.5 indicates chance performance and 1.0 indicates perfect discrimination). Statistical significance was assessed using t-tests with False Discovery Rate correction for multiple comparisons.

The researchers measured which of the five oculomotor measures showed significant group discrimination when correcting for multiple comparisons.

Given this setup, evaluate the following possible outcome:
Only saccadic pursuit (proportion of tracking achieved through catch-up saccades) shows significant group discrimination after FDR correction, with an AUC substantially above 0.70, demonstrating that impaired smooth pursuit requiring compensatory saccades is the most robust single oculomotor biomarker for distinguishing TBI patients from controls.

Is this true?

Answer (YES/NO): NO